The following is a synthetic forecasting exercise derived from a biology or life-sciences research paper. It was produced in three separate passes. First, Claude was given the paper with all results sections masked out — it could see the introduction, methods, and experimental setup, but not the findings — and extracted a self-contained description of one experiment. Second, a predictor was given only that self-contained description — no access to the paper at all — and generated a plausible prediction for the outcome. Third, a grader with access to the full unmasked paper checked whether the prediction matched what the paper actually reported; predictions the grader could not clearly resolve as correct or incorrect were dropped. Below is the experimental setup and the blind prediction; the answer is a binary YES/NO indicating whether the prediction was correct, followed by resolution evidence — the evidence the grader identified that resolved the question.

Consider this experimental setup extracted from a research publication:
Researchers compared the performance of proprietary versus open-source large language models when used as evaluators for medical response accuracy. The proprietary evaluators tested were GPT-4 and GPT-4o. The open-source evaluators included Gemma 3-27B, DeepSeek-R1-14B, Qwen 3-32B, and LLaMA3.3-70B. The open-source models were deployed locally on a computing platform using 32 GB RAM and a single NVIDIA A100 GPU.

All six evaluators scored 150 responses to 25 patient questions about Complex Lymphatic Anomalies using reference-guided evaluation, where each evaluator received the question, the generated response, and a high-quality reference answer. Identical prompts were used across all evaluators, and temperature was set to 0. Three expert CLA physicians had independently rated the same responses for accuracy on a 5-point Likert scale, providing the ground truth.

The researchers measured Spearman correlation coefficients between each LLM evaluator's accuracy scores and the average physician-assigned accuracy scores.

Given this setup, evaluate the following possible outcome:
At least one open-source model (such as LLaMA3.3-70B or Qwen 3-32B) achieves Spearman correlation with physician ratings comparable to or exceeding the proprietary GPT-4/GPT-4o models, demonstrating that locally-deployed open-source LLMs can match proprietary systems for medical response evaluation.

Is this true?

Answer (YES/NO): NO